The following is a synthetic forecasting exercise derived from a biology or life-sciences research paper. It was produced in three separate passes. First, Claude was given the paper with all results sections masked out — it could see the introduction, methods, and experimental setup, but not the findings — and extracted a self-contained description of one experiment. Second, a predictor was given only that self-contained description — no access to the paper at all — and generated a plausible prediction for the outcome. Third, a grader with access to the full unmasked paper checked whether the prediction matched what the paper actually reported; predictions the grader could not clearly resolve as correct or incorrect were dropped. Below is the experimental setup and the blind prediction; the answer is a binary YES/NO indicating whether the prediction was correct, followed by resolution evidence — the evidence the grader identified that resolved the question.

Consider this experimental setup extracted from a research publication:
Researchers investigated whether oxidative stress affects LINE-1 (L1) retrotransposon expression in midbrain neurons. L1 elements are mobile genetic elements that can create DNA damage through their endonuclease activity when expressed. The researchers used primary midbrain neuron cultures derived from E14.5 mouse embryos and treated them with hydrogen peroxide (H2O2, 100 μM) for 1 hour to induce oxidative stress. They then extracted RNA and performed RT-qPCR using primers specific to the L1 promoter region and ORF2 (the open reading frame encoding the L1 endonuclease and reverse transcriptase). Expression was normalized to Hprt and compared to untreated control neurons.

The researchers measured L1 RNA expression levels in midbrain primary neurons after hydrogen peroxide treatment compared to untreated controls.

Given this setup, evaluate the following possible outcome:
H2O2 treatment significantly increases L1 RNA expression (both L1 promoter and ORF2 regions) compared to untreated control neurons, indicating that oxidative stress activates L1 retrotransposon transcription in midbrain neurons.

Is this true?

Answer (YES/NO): YES